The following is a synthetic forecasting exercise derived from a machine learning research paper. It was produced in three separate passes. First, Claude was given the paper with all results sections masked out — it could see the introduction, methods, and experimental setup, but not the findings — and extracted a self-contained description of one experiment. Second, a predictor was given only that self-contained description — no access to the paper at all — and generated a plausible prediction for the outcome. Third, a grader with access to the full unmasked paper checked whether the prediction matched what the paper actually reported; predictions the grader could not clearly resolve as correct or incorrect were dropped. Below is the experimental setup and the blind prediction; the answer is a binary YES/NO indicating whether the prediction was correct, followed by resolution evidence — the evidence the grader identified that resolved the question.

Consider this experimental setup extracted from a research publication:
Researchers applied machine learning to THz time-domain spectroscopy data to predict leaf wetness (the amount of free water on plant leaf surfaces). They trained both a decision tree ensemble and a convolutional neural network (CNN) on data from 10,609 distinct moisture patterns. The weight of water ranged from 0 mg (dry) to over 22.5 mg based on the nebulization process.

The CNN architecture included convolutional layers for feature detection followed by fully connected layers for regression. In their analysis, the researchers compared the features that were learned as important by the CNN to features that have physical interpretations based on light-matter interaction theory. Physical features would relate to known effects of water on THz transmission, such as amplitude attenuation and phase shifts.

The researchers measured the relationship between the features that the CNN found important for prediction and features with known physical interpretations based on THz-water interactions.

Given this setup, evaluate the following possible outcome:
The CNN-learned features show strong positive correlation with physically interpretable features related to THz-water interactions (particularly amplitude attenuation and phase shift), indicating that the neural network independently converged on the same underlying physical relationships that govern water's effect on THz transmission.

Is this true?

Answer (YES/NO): NO